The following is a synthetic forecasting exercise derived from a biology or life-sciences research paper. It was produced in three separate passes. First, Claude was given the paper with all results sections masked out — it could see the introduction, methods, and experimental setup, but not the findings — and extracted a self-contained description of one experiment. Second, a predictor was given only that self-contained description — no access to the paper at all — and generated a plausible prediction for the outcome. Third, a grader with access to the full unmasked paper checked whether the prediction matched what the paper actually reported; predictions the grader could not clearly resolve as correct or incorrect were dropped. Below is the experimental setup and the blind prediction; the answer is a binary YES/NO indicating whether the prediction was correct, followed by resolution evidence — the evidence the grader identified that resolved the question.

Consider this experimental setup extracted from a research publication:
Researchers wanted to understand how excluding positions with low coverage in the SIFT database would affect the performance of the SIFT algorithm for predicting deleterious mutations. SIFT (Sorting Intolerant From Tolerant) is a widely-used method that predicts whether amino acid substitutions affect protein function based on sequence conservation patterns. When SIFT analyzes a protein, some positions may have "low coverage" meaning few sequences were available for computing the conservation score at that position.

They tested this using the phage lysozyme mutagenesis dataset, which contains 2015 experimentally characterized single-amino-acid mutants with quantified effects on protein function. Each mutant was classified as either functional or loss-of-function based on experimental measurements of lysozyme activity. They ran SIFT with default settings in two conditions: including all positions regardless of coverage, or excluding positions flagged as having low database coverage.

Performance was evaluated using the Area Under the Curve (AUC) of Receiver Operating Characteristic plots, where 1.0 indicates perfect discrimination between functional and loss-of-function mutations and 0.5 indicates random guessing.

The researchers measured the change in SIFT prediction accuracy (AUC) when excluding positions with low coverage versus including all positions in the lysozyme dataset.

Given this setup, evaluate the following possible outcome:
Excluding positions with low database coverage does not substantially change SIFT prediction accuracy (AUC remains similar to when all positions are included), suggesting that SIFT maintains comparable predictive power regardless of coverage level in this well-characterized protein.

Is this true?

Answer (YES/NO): YES